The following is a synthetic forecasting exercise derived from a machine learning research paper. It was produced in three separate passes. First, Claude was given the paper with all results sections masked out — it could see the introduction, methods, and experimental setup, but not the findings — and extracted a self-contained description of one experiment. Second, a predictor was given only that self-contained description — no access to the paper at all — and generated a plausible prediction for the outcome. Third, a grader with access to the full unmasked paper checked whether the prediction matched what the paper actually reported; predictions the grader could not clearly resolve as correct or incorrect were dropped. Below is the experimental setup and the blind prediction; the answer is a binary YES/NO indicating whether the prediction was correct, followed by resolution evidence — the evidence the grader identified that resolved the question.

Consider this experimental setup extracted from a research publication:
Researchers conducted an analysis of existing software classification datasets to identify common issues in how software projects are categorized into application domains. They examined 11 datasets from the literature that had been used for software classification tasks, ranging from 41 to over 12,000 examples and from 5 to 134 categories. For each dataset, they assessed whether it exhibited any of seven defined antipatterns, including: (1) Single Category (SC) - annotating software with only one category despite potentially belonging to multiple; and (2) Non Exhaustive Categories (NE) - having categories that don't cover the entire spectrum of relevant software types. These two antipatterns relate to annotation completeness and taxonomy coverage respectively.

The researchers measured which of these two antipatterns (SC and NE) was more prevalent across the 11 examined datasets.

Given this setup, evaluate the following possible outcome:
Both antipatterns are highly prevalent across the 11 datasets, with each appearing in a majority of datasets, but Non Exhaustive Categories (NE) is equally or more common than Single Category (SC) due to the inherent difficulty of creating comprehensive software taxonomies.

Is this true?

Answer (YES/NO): NO